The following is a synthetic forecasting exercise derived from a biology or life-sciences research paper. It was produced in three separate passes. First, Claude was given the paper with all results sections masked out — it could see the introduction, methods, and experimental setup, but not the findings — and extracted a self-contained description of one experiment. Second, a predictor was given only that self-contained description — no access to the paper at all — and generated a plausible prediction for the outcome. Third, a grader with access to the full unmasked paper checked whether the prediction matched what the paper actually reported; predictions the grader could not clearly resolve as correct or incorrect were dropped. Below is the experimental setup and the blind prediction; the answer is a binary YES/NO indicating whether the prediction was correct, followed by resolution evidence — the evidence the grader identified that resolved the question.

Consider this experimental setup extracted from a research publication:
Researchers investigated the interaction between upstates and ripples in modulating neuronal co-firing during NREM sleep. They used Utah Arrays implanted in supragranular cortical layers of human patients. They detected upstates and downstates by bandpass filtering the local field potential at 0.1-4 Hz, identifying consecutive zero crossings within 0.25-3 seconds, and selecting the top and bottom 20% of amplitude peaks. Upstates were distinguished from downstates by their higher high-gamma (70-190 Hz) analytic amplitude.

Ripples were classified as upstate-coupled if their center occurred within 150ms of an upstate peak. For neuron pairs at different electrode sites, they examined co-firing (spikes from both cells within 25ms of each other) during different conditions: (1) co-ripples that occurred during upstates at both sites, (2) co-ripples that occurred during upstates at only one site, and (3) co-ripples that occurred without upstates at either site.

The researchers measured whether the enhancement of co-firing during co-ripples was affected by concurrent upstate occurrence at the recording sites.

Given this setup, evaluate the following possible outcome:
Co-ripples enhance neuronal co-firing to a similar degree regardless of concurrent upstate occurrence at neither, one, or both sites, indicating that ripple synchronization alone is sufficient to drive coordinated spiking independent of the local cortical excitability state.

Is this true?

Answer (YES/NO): NO